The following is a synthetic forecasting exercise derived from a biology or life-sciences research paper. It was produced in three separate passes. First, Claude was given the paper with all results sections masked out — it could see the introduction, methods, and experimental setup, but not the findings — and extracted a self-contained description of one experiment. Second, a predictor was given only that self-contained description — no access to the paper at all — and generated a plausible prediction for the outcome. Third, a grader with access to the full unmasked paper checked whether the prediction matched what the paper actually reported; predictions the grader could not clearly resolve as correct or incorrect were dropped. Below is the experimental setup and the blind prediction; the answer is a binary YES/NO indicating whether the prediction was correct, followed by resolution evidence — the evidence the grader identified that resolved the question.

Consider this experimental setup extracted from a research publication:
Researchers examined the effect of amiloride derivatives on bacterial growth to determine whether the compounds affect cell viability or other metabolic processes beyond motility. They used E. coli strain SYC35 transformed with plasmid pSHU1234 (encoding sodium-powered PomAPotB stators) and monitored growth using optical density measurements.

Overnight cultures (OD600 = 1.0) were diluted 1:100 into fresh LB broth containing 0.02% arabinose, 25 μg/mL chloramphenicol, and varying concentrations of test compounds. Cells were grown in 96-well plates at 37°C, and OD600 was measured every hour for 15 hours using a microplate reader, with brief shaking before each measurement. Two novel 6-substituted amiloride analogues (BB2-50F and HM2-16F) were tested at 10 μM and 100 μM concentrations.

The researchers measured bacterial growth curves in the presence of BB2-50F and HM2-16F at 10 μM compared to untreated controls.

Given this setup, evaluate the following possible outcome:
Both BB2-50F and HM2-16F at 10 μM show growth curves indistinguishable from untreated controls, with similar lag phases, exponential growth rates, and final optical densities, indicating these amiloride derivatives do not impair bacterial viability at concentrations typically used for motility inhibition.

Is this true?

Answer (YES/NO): YES